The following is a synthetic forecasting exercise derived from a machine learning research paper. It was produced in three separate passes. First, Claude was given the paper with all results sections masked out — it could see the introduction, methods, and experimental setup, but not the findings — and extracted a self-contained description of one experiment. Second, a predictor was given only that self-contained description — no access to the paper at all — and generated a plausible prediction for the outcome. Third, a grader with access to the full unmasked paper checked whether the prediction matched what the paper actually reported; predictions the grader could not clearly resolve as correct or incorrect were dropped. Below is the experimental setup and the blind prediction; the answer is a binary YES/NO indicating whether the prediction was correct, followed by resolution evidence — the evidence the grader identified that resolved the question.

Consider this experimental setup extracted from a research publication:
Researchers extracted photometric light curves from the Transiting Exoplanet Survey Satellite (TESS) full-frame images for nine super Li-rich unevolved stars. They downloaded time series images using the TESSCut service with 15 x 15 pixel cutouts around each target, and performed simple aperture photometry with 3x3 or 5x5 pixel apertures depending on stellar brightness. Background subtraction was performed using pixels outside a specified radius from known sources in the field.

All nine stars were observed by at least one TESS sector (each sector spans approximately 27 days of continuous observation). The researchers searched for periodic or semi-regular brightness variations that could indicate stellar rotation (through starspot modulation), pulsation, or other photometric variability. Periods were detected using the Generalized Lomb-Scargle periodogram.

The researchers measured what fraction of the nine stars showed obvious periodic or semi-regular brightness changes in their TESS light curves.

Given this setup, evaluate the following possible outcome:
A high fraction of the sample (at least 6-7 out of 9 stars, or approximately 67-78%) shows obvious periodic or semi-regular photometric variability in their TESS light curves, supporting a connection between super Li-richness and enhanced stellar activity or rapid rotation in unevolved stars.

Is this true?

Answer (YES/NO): NO